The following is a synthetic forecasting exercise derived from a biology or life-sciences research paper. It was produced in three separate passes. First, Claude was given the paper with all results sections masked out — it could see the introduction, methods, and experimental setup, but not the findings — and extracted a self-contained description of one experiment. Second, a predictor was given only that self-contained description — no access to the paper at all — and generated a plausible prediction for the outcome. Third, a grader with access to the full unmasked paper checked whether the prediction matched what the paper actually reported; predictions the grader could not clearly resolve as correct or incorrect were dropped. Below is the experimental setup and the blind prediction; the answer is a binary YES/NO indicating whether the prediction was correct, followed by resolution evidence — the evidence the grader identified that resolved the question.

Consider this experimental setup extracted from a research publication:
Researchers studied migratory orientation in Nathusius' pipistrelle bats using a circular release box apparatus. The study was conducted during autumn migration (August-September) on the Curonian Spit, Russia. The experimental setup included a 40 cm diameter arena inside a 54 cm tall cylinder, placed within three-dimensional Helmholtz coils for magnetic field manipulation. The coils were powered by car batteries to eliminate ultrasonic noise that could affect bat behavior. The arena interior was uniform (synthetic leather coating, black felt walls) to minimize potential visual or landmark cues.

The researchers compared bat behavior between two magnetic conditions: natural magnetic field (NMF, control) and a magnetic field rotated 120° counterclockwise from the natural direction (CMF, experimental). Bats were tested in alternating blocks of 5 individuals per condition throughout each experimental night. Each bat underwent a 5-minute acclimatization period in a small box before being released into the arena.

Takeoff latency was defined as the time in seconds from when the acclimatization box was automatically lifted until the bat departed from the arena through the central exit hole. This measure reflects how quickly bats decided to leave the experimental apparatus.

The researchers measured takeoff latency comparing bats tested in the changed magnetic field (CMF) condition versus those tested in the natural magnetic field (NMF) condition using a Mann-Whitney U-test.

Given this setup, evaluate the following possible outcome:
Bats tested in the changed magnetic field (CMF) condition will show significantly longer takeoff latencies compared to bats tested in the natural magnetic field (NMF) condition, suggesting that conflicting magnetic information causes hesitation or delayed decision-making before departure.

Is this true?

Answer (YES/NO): NO